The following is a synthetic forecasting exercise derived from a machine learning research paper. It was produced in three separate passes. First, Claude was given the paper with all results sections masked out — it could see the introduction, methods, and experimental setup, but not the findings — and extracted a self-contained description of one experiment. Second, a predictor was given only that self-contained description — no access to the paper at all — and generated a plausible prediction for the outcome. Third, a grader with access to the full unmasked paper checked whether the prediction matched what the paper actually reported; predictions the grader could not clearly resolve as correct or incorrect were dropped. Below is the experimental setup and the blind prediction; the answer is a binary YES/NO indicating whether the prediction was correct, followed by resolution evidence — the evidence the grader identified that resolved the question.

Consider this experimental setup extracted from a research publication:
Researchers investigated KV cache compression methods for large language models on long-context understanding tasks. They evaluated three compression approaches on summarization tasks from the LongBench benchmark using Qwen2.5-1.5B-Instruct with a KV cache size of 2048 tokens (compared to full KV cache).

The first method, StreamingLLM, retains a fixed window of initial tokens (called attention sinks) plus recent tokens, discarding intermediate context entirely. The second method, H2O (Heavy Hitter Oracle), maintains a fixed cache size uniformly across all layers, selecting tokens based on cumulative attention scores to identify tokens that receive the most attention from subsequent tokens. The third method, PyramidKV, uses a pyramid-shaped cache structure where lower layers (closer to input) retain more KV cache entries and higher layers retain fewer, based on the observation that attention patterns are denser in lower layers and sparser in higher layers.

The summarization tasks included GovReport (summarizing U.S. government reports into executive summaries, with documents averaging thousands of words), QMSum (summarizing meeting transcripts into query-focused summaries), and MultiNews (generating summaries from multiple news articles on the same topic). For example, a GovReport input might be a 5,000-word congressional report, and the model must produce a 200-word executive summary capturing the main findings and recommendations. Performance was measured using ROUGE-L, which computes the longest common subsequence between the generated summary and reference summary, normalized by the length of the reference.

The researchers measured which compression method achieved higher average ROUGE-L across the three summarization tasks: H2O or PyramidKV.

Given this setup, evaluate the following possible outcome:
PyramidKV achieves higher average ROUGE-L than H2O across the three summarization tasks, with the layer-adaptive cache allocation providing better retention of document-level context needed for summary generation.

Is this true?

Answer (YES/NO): NO